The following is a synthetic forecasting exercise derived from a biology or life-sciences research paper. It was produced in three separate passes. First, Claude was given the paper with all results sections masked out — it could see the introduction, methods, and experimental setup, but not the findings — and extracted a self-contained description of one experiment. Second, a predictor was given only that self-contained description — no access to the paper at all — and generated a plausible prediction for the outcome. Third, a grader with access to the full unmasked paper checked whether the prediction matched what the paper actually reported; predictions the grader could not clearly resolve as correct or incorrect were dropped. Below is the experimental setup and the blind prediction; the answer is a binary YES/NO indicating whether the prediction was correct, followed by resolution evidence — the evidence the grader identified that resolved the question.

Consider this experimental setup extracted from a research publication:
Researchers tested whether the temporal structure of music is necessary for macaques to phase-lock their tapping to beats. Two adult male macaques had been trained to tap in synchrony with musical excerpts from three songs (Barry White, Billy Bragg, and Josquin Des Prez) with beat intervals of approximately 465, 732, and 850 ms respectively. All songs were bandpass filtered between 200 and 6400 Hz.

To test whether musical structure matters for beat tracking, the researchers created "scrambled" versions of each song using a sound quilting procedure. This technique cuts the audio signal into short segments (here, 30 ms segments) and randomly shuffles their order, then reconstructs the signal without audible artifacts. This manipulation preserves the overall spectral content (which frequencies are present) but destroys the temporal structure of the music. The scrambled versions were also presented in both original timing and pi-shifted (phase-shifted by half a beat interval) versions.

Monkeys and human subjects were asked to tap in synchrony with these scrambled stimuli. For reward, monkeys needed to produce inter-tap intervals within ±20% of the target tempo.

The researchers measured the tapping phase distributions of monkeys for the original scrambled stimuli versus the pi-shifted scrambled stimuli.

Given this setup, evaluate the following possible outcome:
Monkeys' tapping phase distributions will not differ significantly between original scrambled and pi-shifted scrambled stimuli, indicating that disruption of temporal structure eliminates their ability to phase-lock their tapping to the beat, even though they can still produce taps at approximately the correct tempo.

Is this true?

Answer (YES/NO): NO